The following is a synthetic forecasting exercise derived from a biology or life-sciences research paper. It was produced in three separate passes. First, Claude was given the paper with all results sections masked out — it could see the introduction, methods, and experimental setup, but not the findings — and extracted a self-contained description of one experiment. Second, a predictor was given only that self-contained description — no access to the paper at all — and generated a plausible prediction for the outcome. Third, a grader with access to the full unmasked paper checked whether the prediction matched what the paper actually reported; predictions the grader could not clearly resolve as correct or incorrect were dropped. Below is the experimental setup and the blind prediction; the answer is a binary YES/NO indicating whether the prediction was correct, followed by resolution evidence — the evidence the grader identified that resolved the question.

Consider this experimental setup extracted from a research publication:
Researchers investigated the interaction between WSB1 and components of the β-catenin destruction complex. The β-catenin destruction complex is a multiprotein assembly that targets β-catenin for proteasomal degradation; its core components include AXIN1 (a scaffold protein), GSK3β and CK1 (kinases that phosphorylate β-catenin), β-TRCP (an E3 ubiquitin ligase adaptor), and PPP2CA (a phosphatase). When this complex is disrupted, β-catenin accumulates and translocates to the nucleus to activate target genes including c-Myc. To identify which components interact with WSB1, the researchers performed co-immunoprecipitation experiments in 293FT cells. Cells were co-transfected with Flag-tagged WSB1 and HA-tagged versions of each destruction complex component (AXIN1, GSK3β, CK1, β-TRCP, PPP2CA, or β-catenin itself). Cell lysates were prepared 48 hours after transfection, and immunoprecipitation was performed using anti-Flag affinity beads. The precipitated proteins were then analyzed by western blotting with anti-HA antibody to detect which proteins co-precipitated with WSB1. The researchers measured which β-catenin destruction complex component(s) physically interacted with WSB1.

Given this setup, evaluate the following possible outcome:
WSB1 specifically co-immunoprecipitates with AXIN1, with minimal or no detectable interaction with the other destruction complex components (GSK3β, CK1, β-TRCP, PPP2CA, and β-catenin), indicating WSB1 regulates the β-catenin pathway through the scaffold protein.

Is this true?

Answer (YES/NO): NO